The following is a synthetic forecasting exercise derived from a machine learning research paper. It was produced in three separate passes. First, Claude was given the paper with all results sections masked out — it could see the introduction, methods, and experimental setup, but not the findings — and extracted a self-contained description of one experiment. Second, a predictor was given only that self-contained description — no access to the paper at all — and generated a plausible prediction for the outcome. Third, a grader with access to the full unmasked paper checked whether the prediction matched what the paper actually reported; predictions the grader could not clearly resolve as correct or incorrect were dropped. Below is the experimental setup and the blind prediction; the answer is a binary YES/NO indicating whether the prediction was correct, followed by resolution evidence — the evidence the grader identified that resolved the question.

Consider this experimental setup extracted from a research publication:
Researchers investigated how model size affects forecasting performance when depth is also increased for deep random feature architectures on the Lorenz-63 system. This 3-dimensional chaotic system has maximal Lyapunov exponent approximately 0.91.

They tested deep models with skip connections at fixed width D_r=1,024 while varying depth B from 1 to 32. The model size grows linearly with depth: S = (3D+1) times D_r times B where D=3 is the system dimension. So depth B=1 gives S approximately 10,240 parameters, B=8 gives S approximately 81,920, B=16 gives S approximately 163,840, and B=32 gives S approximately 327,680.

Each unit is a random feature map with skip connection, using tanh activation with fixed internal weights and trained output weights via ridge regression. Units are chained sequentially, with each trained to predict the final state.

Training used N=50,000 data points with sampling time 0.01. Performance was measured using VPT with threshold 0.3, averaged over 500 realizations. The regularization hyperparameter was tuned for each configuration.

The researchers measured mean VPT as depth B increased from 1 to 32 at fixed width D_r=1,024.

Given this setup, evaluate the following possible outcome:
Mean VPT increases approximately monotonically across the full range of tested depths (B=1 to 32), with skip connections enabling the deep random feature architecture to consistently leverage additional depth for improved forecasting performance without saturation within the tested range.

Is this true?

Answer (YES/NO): YES